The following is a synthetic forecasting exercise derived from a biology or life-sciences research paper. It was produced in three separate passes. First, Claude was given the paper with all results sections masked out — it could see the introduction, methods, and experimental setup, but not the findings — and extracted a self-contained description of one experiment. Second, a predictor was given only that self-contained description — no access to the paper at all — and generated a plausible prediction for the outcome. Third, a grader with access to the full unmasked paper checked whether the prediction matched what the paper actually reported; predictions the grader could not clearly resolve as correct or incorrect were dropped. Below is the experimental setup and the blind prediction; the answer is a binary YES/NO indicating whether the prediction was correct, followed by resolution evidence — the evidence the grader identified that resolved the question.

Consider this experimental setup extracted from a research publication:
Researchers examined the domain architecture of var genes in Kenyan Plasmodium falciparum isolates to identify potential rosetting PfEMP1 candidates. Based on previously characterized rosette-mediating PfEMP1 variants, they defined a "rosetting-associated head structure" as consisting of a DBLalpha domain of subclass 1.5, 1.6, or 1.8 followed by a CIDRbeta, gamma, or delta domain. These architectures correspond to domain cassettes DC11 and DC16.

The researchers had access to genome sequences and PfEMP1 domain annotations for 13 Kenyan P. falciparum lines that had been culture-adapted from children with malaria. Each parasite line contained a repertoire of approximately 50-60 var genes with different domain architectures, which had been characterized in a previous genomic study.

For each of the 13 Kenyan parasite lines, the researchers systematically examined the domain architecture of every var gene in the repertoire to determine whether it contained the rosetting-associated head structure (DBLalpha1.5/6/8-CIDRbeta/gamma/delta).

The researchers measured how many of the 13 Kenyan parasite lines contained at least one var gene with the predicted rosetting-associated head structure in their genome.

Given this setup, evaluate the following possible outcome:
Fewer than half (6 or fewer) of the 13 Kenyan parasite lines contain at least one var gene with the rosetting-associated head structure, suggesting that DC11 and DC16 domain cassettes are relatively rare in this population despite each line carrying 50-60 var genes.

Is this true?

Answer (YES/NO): NO